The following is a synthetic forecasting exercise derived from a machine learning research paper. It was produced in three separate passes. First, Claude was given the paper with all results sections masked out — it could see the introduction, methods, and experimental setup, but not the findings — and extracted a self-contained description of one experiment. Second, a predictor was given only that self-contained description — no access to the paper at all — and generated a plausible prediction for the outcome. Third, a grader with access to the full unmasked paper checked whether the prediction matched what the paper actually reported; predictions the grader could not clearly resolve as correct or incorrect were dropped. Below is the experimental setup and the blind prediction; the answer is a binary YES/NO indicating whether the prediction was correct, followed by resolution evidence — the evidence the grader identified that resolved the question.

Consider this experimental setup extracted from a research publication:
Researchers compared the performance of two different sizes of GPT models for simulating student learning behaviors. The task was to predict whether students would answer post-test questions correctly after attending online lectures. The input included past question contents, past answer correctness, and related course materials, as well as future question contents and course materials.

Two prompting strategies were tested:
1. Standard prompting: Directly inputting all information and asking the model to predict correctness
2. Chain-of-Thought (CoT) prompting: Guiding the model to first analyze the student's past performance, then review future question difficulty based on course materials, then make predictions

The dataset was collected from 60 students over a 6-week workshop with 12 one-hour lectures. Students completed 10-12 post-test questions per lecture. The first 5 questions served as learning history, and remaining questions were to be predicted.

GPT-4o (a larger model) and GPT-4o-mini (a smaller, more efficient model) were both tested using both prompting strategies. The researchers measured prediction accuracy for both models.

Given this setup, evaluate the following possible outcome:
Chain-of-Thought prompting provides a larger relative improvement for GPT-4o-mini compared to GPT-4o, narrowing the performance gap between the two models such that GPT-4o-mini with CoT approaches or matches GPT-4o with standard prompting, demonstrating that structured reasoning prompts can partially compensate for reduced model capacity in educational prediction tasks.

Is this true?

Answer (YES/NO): NO